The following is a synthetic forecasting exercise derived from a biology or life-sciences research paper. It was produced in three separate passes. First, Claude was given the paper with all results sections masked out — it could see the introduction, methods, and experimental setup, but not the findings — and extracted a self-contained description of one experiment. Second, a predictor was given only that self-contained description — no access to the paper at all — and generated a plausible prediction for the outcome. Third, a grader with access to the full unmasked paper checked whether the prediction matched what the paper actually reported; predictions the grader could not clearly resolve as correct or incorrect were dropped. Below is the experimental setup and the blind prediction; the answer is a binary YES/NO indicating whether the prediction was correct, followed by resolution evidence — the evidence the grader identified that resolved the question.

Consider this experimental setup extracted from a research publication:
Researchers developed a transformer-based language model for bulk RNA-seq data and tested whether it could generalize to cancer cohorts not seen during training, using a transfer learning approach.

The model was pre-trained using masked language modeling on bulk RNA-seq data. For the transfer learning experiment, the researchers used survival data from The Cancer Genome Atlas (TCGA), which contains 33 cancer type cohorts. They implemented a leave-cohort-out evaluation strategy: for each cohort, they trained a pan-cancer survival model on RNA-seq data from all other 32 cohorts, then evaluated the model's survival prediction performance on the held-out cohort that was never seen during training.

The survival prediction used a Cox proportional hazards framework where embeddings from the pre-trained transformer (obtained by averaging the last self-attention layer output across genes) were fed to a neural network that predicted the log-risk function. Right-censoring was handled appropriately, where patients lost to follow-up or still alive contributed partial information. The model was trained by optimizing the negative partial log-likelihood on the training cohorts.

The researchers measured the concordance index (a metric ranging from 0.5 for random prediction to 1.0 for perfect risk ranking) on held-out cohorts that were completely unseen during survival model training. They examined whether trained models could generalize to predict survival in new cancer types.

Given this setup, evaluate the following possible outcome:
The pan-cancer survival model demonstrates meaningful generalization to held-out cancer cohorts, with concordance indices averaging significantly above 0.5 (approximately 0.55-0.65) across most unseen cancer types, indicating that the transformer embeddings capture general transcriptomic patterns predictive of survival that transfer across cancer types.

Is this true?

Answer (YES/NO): YES